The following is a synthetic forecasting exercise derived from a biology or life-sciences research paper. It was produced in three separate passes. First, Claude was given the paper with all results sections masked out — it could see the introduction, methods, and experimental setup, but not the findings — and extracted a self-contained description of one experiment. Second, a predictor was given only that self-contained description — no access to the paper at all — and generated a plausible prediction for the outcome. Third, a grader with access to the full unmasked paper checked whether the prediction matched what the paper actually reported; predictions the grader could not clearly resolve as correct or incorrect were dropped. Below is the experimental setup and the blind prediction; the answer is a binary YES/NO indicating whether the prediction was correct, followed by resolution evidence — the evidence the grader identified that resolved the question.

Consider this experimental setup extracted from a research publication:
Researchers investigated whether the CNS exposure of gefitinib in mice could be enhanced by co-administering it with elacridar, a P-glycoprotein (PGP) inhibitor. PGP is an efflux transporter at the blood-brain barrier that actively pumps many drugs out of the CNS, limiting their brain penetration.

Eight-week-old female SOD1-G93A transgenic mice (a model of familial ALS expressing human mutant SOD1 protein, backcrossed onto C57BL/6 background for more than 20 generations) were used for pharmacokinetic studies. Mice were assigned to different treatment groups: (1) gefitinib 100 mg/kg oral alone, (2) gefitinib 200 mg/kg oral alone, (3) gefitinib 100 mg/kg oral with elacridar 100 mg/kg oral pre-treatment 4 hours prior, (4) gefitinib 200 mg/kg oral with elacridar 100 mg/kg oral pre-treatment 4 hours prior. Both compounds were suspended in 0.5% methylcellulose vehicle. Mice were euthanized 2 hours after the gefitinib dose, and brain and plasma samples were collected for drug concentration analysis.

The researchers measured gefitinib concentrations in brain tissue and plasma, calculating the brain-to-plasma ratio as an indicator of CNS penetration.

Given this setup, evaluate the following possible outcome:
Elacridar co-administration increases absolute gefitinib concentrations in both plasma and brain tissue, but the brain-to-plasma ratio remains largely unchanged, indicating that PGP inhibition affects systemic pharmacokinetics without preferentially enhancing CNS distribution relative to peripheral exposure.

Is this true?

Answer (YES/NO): NO